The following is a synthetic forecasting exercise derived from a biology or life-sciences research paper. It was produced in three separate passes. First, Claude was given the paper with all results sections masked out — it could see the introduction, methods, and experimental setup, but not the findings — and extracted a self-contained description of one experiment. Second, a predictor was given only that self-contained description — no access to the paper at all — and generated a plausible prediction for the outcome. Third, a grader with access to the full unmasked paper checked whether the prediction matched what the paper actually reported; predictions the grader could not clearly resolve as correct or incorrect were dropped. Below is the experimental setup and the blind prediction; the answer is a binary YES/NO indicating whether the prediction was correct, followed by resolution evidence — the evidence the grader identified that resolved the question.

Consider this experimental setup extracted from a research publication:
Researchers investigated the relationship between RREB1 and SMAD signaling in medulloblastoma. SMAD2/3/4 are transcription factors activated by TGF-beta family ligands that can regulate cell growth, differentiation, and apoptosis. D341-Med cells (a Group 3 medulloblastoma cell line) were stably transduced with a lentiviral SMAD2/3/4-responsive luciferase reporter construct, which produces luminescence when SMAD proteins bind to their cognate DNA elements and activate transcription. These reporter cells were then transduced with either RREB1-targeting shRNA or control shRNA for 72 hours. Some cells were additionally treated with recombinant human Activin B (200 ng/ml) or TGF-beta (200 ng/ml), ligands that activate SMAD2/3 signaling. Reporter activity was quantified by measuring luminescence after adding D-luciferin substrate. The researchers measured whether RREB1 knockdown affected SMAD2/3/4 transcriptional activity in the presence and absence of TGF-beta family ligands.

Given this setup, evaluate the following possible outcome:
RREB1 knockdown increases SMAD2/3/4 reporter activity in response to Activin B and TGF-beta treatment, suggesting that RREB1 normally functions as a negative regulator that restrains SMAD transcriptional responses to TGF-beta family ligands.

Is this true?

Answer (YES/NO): NO